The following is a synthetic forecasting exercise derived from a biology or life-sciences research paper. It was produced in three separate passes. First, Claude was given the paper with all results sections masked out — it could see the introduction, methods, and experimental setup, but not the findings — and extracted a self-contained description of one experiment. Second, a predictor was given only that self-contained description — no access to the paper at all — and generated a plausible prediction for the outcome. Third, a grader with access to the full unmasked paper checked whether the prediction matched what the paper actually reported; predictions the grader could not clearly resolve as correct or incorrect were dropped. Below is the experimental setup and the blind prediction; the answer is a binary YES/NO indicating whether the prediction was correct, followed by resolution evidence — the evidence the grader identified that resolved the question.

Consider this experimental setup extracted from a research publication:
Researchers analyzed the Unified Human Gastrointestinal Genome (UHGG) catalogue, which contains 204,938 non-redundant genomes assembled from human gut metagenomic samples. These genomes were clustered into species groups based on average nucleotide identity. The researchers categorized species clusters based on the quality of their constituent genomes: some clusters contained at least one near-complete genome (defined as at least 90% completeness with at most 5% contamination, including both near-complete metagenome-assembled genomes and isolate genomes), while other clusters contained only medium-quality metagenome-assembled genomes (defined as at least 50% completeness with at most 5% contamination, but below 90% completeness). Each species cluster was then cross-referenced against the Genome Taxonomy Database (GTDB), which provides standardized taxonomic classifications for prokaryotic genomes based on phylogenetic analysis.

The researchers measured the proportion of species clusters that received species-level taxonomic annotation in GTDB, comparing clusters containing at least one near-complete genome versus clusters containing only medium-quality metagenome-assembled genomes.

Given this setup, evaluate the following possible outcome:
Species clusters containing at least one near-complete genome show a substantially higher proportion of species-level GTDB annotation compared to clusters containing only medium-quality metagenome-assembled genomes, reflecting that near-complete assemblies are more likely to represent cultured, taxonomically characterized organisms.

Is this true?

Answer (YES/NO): YES